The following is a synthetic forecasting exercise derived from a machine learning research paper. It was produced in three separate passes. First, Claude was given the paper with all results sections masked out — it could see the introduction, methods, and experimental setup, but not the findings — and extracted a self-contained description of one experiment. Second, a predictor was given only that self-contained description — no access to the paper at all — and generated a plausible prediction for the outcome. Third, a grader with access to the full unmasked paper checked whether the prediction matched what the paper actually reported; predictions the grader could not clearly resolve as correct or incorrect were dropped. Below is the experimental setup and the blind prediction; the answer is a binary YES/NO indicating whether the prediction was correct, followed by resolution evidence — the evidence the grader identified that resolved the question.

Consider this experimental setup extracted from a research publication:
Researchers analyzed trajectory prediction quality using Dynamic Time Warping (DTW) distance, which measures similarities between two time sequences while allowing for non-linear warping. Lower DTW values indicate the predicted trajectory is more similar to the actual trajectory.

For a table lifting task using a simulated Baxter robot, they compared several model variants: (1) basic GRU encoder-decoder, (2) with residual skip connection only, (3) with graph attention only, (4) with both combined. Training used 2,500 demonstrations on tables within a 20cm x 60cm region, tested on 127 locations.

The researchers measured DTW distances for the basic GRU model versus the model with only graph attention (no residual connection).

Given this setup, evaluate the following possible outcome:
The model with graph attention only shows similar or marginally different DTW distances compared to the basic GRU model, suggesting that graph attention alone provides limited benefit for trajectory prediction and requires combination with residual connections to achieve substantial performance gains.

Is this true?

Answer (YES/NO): NO